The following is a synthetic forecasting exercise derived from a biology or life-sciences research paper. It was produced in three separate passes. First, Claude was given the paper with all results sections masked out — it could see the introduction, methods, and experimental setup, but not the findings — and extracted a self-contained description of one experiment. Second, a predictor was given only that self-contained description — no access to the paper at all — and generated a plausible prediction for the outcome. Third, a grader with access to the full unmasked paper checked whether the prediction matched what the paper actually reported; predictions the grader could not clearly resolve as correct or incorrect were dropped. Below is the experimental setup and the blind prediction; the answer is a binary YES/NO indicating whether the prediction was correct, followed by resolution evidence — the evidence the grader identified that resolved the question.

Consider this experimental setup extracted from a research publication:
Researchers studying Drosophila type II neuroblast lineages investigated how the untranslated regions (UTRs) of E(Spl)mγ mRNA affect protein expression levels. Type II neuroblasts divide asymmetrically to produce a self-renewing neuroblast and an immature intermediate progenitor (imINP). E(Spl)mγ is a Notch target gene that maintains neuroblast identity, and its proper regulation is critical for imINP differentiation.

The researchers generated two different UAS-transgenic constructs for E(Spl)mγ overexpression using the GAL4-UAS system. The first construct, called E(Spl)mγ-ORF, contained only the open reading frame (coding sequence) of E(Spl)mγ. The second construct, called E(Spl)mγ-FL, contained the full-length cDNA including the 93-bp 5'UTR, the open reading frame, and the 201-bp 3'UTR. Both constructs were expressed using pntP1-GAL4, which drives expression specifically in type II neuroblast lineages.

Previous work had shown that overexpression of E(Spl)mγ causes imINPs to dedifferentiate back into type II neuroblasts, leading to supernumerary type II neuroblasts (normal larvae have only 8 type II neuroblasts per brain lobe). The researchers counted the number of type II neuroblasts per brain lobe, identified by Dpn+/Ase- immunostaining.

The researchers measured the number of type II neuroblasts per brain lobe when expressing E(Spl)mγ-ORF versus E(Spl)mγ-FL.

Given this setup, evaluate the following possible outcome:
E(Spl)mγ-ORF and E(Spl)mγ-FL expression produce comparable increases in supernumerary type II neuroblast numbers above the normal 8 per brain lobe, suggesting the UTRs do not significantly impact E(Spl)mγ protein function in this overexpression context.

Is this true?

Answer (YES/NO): NO